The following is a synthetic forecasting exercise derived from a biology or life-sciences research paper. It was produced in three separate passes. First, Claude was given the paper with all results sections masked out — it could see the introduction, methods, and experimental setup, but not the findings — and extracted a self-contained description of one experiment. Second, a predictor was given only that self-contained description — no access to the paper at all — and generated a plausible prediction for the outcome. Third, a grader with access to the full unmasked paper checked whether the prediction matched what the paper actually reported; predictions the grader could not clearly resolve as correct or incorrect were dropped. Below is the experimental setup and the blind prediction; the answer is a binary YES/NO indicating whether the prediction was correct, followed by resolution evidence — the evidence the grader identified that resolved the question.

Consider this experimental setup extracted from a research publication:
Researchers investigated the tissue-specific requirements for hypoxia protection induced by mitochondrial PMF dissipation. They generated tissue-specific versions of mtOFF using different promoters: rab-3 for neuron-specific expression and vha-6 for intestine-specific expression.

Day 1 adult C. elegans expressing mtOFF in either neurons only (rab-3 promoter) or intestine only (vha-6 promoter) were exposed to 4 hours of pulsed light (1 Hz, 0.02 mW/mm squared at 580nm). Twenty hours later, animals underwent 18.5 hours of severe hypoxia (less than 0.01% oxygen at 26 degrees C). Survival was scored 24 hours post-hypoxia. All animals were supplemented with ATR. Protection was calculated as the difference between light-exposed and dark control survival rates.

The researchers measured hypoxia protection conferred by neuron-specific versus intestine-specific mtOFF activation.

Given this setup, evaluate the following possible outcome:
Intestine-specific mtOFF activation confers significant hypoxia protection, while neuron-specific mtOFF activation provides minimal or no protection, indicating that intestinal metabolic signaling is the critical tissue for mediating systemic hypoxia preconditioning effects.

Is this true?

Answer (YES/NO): NO